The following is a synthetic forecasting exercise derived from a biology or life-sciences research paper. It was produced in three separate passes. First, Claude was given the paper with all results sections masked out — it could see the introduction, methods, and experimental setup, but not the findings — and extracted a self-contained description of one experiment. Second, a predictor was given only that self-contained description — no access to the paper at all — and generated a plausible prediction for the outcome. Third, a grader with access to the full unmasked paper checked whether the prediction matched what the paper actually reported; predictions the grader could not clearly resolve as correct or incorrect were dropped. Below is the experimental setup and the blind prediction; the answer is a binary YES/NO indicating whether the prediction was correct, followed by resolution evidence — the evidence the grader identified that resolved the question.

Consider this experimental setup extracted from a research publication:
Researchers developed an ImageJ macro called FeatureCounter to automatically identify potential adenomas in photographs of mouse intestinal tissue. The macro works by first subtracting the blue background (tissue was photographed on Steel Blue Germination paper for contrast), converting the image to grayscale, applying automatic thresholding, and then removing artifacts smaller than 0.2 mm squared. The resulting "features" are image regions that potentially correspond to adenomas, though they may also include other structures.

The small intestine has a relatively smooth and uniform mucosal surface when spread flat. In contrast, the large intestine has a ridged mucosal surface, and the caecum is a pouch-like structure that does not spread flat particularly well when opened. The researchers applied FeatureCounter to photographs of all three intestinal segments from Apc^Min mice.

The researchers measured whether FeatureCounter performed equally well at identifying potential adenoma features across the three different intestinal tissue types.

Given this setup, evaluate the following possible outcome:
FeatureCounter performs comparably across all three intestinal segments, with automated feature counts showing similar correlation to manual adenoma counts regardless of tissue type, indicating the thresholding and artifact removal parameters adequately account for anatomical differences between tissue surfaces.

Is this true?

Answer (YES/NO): NO